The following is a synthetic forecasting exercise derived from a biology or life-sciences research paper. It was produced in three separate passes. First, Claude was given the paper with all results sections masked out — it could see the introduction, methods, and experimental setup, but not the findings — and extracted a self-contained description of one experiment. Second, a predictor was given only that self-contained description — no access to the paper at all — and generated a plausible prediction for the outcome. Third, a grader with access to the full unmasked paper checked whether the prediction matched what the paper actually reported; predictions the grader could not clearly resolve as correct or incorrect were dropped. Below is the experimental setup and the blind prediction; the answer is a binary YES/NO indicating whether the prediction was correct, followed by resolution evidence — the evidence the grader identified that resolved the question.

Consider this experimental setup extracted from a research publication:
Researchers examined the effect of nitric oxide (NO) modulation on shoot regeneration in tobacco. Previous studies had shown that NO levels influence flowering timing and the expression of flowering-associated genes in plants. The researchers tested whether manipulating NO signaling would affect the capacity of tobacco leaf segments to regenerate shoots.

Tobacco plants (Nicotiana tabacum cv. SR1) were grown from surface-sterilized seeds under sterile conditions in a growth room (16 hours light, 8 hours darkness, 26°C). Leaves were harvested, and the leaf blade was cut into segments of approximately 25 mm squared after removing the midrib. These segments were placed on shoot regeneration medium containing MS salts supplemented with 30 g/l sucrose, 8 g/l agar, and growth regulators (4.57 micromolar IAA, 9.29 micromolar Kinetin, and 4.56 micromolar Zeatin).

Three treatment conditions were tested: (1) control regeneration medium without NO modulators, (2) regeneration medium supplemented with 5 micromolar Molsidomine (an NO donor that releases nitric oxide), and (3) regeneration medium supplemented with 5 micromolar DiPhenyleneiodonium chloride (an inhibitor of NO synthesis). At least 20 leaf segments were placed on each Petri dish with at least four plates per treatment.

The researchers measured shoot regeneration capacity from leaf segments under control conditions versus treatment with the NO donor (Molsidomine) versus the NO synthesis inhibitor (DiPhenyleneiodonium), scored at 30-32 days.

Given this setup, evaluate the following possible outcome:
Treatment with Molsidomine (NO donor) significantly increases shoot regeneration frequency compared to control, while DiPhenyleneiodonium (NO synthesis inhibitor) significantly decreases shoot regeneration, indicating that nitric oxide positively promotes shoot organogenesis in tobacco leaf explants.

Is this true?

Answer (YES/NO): YES